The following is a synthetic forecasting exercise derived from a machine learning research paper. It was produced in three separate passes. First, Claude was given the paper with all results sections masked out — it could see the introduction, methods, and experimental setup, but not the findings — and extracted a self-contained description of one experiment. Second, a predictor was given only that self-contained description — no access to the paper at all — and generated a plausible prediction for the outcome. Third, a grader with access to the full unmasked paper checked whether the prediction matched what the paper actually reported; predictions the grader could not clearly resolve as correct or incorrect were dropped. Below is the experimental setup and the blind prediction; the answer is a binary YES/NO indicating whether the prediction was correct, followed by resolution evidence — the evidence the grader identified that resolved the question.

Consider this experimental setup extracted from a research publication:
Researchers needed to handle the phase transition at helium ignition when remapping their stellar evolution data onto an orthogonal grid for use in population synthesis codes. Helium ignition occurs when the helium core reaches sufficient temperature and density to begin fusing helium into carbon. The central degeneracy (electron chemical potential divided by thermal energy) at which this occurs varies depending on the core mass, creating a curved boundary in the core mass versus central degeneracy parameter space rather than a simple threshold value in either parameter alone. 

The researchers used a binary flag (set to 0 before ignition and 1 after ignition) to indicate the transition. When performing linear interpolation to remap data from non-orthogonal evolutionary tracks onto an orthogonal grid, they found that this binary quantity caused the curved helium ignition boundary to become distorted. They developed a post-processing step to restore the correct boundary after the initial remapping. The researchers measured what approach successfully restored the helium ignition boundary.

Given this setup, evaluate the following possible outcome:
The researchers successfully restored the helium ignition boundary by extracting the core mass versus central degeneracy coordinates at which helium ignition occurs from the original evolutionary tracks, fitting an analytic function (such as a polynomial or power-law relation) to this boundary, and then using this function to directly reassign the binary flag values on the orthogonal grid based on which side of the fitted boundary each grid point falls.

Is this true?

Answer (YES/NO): NO